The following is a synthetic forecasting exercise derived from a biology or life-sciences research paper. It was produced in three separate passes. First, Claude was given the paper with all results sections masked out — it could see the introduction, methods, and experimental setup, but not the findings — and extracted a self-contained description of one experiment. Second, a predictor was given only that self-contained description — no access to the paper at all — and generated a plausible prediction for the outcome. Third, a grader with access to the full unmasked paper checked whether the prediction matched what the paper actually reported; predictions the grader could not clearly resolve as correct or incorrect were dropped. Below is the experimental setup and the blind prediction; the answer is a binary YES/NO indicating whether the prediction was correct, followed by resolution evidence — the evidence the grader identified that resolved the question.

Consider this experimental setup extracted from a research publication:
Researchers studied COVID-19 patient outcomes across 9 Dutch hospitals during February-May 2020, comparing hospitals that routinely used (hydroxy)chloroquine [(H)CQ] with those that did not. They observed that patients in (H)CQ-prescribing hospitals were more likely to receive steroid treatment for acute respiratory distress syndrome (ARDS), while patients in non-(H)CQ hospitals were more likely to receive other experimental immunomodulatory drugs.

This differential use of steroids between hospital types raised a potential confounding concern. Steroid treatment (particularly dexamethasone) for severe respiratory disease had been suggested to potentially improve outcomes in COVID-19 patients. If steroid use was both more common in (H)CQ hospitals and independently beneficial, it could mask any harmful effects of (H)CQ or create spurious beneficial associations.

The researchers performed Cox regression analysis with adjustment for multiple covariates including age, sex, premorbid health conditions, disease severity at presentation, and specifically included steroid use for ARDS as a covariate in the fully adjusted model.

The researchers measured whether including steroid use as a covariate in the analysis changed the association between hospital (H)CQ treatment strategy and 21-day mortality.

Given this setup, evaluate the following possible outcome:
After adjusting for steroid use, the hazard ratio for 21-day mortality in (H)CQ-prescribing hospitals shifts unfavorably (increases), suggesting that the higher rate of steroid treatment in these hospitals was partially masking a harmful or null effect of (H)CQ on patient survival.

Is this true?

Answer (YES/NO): NO